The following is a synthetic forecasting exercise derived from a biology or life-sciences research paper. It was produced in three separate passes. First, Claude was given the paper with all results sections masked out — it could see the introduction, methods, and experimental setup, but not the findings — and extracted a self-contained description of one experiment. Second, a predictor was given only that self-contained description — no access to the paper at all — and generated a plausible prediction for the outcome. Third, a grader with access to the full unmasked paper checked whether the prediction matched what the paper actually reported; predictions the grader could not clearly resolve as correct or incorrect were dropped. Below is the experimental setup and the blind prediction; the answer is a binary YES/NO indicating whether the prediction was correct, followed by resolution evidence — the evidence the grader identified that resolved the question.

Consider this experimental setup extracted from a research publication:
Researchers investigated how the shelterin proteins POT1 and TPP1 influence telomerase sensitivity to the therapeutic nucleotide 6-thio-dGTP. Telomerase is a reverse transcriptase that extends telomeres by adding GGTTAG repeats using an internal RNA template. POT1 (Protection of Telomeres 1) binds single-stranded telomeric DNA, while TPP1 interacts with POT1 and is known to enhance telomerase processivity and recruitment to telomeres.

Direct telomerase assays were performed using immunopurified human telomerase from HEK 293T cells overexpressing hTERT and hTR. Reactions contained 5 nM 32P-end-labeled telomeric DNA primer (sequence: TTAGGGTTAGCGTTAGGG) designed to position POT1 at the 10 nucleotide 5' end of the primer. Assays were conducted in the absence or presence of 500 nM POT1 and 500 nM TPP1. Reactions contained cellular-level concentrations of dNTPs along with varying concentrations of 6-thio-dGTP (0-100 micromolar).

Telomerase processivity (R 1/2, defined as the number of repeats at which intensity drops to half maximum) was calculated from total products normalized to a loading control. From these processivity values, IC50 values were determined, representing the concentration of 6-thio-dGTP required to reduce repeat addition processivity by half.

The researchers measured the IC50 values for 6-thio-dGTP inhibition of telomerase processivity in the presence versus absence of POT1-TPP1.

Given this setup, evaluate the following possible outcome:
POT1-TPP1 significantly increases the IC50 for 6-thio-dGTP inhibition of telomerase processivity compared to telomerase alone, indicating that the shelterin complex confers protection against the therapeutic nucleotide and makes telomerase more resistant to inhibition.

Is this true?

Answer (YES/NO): NO